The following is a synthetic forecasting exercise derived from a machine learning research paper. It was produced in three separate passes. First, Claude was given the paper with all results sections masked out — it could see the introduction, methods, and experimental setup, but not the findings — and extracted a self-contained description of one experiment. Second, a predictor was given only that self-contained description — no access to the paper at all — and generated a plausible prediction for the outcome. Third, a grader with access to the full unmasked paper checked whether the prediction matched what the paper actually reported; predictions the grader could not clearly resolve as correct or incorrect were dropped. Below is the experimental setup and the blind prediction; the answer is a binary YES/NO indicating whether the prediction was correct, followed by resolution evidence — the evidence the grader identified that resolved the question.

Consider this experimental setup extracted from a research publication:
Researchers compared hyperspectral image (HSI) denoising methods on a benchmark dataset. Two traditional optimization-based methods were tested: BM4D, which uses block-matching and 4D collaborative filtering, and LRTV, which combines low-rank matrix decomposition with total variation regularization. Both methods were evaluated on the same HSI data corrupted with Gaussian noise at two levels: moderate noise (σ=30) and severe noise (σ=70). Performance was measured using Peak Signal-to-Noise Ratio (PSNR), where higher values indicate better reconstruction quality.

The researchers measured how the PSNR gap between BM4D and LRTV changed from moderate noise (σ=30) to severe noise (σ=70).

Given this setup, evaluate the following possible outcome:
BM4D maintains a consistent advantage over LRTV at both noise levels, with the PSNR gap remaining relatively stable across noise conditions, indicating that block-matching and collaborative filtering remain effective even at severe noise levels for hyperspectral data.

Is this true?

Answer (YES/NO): NO